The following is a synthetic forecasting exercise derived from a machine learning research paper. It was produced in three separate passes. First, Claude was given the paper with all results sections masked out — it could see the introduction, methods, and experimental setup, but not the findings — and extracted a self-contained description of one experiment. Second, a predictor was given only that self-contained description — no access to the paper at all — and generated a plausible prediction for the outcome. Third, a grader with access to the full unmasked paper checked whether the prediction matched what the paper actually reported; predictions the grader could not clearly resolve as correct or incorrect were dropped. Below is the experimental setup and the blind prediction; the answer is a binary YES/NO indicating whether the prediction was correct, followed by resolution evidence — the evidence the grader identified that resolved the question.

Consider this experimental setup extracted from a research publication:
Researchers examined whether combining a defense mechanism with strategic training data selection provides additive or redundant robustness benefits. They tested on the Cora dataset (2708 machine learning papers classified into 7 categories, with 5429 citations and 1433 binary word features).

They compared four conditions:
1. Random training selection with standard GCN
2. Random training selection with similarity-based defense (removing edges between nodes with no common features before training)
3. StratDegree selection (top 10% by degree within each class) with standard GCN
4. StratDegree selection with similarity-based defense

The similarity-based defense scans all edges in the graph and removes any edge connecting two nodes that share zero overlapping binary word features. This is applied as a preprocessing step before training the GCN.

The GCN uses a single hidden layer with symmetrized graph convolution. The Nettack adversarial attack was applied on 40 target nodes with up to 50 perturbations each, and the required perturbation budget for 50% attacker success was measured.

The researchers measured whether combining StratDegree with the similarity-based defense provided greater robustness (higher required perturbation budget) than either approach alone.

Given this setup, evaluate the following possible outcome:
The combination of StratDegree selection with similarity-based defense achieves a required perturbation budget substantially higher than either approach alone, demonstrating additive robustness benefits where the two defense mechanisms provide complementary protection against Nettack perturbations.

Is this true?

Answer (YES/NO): NO